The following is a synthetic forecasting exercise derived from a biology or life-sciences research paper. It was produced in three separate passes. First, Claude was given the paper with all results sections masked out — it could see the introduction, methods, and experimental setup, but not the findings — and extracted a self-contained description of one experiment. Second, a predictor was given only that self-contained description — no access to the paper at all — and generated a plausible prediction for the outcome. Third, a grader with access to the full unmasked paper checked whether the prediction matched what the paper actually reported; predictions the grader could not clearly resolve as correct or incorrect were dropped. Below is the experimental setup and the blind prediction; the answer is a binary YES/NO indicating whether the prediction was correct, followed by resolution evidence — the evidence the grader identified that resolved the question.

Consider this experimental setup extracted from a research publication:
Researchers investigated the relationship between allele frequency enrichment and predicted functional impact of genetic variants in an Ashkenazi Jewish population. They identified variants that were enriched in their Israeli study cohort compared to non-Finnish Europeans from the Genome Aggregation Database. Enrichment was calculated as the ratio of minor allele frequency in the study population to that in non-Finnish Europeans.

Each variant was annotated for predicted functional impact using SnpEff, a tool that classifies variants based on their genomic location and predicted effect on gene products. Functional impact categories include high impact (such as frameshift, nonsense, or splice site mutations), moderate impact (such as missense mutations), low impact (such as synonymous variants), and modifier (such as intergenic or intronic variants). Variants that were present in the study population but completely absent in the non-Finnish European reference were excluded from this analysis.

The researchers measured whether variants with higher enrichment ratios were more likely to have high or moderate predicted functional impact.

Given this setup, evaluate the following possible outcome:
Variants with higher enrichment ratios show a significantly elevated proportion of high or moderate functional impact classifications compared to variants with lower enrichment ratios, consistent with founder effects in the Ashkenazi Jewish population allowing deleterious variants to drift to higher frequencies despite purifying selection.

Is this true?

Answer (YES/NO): NO